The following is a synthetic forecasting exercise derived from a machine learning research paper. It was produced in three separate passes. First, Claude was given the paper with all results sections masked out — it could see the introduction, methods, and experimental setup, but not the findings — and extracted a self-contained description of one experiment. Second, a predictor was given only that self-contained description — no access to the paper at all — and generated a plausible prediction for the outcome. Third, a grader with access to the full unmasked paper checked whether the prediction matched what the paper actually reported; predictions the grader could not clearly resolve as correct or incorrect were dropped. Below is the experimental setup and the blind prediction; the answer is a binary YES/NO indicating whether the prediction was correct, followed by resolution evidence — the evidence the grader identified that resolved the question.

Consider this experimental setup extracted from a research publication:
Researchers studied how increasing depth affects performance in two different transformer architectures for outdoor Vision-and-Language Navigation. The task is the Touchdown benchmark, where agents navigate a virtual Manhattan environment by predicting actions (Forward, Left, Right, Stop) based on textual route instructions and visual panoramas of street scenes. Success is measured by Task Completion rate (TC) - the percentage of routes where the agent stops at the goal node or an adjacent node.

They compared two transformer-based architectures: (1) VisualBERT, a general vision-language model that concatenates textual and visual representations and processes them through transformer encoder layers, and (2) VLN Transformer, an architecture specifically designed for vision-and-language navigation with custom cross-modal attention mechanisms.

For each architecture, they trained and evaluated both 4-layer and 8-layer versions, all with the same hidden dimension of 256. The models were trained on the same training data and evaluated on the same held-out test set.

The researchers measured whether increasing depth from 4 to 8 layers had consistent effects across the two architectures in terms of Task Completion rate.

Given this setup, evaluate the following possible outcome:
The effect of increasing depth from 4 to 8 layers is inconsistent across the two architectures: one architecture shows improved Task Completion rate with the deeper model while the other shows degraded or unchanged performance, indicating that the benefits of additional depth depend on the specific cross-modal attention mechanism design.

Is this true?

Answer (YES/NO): YES